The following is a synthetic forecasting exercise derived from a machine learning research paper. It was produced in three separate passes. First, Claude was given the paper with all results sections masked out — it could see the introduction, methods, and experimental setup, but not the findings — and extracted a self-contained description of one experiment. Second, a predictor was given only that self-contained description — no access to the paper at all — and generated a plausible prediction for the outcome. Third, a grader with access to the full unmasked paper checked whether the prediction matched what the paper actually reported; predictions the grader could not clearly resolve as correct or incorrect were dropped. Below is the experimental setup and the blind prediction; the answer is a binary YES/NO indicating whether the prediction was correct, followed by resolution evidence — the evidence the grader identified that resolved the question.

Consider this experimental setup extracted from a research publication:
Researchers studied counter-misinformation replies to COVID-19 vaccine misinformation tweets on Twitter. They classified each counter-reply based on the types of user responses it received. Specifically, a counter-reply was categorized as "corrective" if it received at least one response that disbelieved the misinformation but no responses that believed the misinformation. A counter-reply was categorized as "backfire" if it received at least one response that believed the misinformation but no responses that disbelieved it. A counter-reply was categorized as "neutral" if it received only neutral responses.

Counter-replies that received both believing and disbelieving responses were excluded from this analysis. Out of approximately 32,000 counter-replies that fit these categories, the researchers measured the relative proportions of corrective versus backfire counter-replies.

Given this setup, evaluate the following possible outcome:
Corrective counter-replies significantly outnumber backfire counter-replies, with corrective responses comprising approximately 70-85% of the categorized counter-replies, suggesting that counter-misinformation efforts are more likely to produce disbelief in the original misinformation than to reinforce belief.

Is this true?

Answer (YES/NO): NO